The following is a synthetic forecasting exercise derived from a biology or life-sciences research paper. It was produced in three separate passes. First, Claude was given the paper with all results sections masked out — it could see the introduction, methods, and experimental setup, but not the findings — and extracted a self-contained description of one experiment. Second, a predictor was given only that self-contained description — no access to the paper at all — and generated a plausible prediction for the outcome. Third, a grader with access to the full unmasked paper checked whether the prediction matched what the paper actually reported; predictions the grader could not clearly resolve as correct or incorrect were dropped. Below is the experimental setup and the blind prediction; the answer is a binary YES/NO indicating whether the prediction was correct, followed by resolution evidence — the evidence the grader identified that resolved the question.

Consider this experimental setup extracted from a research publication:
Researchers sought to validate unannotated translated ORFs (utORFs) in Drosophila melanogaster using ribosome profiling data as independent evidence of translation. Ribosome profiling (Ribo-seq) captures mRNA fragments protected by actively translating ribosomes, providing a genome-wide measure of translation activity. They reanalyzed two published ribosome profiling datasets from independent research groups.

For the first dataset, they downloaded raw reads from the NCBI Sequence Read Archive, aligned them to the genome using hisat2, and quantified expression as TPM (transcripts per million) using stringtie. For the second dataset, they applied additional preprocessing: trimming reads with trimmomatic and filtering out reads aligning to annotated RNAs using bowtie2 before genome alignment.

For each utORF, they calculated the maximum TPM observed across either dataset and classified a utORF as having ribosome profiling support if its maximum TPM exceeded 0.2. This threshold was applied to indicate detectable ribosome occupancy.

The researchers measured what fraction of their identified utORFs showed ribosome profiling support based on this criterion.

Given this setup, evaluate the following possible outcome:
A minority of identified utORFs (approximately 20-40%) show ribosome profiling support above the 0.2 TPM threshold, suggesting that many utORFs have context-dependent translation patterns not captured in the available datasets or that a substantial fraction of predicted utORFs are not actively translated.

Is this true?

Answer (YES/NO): YES